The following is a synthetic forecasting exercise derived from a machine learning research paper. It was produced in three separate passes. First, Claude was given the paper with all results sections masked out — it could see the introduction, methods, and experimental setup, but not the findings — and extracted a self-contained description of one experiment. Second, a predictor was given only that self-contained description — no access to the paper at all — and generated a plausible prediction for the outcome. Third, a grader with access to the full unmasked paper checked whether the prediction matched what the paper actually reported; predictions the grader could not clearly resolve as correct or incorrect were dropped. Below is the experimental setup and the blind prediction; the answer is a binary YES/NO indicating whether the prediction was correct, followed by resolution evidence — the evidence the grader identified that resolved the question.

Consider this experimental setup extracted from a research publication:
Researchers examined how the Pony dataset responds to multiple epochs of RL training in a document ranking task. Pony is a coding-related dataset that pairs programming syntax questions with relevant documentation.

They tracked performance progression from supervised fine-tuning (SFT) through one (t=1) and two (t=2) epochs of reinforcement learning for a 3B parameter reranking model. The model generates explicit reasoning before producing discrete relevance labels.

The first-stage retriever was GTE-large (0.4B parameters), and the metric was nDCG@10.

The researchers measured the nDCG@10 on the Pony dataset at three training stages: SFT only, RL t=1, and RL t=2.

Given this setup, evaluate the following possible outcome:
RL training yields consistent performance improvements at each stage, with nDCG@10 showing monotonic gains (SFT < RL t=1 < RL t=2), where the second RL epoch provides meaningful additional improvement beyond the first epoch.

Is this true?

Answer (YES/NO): YES